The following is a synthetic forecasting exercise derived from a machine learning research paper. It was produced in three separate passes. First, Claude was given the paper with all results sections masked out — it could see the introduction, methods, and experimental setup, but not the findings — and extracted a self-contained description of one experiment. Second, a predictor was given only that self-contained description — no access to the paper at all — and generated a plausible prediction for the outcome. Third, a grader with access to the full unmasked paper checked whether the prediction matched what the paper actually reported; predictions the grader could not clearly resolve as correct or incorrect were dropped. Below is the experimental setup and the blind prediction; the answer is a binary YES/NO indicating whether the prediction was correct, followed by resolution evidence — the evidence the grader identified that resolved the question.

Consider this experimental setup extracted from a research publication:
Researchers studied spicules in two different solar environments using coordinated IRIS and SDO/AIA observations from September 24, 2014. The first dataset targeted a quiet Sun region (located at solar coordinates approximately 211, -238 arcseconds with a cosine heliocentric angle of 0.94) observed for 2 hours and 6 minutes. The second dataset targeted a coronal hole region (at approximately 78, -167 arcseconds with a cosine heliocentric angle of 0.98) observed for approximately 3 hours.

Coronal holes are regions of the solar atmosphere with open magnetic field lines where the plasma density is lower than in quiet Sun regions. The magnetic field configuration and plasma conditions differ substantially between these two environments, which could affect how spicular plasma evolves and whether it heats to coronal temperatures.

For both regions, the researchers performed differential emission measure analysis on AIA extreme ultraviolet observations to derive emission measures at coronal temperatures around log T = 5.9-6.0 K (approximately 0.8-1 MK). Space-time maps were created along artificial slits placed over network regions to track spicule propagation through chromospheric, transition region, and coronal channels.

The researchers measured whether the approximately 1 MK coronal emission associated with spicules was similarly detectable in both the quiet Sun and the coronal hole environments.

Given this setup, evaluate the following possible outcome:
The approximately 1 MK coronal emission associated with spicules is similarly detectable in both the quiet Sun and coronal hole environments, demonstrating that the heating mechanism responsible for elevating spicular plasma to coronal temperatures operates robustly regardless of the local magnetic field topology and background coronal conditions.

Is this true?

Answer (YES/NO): YES